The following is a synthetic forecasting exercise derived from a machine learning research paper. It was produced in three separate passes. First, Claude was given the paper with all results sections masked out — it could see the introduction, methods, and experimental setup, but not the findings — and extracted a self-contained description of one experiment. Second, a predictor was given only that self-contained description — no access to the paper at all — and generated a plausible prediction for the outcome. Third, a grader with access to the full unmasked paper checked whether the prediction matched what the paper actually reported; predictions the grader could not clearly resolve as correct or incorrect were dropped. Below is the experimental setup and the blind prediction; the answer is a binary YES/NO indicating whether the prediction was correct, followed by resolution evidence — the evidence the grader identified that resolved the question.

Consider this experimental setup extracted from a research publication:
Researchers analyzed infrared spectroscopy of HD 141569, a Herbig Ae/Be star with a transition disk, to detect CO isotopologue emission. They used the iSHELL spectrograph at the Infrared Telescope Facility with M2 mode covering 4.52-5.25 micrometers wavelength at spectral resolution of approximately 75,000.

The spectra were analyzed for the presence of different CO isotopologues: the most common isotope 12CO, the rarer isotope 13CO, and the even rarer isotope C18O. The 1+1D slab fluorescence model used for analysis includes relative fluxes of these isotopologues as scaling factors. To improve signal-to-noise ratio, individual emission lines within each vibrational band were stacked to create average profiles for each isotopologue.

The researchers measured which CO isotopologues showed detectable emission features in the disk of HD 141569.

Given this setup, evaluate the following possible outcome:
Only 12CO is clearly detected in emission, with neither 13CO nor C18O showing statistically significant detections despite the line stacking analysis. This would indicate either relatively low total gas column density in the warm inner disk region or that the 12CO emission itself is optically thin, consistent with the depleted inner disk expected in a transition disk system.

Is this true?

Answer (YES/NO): NO